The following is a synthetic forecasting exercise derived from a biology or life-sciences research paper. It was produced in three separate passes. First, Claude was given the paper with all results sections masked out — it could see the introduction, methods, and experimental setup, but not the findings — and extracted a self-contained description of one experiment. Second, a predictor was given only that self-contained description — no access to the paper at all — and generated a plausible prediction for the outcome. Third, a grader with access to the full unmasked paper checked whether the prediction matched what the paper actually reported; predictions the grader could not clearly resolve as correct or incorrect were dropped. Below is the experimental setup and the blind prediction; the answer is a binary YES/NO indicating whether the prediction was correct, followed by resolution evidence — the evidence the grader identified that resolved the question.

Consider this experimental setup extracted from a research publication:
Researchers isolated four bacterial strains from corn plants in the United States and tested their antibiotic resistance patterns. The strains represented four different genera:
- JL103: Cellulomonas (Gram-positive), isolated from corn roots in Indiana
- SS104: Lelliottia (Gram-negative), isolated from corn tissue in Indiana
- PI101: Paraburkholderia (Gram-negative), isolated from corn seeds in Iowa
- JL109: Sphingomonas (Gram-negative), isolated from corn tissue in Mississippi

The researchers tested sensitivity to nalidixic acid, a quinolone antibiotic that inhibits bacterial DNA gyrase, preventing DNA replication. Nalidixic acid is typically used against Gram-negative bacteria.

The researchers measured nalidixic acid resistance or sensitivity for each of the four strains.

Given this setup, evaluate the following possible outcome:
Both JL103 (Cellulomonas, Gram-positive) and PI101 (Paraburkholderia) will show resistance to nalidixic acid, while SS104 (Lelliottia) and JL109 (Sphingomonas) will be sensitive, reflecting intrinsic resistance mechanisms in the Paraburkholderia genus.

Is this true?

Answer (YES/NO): NO